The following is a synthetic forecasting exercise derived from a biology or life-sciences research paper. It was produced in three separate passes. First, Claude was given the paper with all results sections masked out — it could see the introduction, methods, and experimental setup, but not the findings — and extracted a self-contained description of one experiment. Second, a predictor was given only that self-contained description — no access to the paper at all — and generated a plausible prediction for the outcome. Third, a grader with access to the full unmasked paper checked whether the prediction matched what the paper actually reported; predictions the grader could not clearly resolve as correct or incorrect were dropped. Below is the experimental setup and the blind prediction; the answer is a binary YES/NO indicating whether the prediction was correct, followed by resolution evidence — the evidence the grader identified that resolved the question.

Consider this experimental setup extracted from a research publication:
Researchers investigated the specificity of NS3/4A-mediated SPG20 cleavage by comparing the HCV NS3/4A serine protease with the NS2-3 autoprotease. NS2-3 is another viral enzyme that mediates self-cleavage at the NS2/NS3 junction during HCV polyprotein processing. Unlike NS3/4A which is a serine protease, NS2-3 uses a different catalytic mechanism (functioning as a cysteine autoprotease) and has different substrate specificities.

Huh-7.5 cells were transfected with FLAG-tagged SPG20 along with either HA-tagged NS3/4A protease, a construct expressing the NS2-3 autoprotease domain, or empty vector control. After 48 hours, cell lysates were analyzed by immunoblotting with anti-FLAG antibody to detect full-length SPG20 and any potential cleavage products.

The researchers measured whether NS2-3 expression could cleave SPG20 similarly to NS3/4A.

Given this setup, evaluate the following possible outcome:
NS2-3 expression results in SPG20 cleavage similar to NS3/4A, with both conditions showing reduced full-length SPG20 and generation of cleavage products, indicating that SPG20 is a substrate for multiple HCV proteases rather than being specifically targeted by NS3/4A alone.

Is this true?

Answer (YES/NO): NO